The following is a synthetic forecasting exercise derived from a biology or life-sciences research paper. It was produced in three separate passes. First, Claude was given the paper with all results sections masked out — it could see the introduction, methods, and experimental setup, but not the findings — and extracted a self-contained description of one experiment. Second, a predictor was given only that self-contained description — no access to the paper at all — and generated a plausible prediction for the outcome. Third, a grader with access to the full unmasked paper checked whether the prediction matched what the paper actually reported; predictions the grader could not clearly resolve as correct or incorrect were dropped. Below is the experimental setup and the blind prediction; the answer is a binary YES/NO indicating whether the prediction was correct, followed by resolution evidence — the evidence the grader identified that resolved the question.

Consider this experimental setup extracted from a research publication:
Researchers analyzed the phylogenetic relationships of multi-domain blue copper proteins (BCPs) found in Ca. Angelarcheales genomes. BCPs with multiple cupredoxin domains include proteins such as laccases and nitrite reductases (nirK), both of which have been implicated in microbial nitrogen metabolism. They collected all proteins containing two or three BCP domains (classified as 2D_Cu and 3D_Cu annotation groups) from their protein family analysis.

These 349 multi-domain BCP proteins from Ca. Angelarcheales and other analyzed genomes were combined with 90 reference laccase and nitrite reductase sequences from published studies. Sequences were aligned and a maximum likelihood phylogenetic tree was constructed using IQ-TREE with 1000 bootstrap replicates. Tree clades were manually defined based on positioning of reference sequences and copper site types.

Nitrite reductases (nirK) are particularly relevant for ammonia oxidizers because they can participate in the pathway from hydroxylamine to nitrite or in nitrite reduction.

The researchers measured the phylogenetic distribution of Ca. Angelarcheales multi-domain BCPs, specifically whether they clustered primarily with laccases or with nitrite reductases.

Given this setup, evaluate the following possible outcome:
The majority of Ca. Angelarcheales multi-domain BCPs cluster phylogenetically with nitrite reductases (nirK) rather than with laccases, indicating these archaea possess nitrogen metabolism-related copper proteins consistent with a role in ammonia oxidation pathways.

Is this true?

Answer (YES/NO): NO